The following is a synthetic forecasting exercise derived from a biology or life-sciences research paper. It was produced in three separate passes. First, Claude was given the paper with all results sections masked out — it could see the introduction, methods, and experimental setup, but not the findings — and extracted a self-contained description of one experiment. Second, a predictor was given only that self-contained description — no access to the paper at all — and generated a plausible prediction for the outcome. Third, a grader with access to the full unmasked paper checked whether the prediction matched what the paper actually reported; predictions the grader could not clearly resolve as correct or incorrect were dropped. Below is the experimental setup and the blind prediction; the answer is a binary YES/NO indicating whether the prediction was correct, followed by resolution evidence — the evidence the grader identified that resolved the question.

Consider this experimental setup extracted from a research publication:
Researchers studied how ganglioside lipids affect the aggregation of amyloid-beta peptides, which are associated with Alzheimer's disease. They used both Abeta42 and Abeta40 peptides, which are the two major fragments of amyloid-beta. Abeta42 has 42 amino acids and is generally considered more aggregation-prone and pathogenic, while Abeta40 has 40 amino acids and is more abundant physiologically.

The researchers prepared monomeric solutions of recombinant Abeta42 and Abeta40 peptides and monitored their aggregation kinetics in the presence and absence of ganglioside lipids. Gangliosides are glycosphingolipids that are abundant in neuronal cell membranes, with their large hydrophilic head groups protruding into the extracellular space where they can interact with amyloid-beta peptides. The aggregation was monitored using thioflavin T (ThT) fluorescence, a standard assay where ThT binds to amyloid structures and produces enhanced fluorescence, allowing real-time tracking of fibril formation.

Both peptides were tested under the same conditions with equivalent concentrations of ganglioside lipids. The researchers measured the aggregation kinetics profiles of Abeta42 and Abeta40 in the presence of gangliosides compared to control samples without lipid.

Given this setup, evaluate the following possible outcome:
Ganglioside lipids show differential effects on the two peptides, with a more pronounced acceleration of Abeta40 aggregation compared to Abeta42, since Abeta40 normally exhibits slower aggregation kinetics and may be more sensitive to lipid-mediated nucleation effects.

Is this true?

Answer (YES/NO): NO